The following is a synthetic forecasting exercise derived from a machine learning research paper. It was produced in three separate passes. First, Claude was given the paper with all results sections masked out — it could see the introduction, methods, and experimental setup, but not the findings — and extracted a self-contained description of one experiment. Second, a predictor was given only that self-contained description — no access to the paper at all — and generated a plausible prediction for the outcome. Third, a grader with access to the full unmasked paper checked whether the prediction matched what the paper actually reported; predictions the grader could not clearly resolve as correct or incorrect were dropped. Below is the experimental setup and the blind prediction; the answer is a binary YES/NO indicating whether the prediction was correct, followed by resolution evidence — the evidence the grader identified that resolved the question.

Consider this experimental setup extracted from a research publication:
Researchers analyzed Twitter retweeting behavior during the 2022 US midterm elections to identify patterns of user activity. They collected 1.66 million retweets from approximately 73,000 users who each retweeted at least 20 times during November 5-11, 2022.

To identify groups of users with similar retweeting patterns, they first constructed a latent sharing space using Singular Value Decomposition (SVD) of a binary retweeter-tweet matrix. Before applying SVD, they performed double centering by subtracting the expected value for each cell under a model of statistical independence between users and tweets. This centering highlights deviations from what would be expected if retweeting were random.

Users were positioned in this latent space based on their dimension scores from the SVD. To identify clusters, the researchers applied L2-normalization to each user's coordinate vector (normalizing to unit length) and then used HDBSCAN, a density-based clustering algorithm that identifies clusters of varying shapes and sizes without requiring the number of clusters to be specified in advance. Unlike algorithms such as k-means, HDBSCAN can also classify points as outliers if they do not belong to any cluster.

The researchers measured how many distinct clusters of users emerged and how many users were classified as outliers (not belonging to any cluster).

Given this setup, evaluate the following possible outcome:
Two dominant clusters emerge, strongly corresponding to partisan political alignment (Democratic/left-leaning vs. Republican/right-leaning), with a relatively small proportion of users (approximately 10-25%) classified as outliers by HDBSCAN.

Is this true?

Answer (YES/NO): NO